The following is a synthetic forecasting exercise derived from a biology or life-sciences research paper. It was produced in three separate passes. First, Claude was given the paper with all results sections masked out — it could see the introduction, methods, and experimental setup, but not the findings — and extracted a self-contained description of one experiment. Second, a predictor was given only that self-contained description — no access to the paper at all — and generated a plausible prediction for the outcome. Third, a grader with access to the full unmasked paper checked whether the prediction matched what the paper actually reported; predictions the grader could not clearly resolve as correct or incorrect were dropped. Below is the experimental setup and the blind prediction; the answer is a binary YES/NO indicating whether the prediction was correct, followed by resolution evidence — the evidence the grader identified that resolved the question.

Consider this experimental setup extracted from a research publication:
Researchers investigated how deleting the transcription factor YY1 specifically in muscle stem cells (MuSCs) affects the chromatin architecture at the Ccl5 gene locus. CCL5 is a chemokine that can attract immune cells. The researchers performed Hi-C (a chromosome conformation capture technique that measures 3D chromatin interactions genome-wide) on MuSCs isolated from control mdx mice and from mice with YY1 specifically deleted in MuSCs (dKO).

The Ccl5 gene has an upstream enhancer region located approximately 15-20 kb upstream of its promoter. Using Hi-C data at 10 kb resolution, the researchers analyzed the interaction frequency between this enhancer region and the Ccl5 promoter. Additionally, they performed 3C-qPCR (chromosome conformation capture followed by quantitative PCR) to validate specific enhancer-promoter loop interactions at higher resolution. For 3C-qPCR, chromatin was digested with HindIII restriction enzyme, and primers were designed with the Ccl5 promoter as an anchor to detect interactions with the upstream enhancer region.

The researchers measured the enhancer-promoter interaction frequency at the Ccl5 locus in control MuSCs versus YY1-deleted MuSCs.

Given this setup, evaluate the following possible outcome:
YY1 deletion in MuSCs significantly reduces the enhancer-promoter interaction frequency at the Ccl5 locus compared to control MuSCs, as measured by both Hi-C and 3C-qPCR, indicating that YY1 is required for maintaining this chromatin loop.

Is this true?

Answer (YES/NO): YES